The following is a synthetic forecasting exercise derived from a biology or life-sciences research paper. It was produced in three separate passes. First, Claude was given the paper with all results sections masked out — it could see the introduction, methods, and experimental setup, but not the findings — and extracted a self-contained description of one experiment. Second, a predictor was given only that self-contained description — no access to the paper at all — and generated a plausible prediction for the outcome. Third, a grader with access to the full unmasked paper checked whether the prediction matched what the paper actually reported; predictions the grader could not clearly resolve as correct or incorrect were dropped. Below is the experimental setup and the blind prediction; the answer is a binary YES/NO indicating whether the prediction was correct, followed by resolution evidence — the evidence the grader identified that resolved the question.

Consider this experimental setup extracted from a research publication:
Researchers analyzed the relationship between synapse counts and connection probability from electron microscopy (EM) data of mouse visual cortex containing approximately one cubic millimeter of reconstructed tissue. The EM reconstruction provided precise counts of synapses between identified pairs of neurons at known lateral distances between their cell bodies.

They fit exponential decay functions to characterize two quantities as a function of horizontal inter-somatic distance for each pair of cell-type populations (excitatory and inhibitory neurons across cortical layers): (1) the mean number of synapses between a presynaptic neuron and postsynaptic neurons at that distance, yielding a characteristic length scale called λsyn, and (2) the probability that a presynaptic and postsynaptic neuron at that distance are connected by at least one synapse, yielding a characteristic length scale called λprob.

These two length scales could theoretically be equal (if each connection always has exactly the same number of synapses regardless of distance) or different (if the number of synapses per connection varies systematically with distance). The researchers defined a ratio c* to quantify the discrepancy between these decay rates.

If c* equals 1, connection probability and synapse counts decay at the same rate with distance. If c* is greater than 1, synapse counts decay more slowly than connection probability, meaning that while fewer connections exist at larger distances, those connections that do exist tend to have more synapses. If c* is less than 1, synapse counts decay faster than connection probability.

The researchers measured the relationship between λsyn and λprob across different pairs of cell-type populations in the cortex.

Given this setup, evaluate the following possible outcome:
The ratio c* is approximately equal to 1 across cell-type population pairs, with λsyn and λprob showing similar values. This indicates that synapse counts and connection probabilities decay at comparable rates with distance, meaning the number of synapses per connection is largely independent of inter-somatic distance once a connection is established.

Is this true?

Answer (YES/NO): NO